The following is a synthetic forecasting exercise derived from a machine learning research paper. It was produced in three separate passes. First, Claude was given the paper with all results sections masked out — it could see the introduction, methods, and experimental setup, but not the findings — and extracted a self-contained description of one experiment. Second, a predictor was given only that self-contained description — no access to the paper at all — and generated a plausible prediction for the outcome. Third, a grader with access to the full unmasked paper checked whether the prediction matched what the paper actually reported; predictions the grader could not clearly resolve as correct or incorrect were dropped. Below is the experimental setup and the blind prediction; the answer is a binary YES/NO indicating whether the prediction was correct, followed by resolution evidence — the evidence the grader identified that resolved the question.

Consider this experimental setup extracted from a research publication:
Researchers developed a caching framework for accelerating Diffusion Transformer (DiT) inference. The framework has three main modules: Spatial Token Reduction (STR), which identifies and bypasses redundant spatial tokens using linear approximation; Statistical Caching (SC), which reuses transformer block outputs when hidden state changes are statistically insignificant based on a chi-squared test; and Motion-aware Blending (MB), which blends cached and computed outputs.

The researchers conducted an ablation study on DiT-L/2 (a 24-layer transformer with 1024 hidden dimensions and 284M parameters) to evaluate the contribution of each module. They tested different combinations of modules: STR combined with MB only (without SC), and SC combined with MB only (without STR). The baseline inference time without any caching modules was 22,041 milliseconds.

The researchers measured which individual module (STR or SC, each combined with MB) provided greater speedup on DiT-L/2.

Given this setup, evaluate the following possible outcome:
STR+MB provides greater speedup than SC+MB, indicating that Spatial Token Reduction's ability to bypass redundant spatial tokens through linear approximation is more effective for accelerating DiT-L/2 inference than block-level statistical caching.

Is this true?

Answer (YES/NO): YES